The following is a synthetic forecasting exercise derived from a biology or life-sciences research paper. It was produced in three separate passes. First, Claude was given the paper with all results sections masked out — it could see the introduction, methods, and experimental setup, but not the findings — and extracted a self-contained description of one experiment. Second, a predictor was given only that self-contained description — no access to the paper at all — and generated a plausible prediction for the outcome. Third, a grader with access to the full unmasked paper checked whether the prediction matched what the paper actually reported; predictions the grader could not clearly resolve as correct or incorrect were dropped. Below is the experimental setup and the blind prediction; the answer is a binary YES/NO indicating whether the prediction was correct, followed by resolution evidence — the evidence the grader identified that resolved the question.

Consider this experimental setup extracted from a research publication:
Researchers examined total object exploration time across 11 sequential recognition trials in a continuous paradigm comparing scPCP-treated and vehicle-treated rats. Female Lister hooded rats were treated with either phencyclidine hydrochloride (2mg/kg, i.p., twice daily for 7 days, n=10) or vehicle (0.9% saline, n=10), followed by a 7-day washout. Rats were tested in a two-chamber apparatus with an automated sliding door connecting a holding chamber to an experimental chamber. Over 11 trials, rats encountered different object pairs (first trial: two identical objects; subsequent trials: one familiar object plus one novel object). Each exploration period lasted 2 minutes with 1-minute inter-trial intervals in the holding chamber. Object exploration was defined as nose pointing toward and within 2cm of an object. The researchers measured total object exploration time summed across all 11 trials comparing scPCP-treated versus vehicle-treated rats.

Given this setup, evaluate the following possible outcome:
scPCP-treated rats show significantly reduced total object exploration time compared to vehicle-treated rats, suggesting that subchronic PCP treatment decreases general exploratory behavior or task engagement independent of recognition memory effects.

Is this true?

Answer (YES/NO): NO